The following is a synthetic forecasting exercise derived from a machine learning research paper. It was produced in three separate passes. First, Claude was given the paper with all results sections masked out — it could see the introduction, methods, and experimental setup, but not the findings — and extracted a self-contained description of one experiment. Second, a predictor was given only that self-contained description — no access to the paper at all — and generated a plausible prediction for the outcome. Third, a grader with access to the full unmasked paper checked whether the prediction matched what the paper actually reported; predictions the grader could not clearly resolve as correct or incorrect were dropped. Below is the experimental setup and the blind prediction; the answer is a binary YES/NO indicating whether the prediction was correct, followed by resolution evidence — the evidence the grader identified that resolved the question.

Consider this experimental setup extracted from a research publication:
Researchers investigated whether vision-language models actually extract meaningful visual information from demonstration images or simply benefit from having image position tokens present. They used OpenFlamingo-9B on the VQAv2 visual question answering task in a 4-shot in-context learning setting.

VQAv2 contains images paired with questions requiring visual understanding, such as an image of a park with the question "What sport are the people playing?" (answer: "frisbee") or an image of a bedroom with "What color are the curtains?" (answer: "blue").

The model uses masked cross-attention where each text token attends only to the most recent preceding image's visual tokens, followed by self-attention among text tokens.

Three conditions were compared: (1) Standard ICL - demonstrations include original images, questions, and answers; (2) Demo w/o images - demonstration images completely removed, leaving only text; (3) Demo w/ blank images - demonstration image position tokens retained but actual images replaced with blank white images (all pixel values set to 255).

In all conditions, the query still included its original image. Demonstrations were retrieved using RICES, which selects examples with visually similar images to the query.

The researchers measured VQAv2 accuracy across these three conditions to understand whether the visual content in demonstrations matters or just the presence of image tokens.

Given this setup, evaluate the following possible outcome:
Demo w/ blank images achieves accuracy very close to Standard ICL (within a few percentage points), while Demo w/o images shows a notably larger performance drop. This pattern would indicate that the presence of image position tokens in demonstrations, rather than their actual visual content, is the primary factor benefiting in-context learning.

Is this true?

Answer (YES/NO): NO